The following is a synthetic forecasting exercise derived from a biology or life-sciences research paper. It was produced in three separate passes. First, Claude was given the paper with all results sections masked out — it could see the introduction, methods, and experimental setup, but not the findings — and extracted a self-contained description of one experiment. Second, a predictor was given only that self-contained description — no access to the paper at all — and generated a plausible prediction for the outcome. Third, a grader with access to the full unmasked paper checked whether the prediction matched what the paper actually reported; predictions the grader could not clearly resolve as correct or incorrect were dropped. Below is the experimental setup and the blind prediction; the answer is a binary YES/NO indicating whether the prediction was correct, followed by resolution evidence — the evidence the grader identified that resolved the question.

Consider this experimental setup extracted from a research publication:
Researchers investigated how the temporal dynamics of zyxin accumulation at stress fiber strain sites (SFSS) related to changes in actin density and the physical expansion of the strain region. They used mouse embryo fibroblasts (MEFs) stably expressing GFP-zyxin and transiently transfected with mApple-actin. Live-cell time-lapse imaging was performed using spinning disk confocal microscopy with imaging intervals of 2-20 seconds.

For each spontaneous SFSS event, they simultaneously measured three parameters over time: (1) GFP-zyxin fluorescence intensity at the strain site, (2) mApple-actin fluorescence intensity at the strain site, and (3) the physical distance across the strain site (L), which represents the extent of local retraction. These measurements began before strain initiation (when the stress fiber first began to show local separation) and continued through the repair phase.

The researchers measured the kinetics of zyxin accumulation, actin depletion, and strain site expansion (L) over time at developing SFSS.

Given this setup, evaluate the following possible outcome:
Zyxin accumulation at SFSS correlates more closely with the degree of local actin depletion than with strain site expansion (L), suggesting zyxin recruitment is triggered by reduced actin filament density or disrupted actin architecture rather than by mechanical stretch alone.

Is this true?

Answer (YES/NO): NO